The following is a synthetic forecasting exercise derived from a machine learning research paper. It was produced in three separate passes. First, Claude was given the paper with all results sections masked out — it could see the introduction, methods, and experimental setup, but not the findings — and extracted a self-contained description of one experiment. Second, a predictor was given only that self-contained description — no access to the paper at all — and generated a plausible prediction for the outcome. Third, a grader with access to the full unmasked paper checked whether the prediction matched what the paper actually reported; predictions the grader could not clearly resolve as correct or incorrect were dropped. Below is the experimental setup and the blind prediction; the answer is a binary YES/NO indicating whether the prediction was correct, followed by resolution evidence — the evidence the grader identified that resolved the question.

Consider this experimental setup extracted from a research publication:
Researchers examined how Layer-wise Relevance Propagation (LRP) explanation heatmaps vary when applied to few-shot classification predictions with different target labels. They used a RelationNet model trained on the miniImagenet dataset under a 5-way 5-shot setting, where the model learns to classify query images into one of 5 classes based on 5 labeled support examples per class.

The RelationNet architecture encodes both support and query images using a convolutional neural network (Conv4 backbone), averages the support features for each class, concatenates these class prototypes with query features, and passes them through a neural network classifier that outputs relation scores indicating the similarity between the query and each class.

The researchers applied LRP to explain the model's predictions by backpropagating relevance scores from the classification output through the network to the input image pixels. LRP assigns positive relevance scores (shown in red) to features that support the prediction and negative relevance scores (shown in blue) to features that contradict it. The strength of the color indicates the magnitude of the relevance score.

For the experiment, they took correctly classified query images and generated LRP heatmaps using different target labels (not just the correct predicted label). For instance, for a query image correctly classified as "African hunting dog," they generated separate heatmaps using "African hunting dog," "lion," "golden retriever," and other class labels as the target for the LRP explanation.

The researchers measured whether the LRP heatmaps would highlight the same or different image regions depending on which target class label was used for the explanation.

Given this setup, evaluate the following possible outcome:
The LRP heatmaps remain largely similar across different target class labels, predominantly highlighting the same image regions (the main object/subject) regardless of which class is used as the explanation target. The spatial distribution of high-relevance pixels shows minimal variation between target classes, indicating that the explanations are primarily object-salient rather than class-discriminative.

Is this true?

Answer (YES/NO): NO